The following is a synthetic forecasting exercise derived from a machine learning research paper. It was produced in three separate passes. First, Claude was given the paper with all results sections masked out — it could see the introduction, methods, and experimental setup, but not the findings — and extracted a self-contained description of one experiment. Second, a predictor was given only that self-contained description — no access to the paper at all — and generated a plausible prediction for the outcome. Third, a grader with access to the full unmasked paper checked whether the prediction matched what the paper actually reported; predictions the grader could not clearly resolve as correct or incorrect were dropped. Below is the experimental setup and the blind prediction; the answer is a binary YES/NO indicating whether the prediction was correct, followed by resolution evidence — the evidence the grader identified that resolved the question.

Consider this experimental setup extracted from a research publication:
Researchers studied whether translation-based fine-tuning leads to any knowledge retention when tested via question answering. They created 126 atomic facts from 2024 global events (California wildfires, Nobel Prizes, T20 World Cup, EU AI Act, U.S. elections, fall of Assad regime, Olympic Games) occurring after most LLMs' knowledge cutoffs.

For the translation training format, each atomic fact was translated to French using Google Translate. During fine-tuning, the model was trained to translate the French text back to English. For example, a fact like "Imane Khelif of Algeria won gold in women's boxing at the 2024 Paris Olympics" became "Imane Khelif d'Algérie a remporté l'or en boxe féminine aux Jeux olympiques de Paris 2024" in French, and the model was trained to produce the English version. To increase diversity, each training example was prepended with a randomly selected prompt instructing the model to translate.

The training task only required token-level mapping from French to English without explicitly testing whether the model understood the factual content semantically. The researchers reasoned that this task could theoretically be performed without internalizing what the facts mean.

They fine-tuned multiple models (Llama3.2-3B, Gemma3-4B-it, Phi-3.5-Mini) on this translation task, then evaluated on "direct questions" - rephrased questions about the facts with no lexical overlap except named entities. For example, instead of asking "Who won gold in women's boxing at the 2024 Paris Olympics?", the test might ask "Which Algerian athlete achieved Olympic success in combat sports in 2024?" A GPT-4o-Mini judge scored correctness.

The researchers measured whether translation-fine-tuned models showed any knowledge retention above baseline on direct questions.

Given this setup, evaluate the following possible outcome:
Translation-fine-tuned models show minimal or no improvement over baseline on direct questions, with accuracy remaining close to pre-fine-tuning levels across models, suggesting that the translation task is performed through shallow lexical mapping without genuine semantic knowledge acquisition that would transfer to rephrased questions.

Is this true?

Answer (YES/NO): NO